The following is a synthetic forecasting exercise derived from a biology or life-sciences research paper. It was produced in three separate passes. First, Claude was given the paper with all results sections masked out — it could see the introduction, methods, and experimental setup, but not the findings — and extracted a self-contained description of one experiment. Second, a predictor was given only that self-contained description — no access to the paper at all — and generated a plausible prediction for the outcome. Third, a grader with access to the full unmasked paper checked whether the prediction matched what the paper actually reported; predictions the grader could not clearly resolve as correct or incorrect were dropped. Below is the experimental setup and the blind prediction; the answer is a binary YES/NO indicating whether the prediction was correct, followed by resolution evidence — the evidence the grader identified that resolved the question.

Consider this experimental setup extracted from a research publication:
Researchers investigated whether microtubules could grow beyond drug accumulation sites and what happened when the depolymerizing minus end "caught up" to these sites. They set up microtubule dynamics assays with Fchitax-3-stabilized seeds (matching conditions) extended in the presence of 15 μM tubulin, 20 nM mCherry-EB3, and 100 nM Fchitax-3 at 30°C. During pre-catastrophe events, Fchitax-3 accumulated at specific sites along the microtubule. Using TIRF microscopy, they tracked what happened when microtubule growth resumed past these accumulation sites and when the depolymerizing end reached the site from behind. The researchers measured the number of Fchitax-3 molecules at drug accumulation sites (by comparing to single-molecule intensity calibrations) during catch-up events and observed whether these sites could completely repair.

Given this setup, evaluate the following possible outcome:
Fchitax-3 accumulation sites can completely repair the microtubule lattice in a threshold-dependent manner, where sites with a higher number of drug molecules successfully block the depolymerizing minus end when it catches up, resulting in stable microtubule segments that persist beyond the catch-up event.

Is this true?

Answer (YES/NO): NO